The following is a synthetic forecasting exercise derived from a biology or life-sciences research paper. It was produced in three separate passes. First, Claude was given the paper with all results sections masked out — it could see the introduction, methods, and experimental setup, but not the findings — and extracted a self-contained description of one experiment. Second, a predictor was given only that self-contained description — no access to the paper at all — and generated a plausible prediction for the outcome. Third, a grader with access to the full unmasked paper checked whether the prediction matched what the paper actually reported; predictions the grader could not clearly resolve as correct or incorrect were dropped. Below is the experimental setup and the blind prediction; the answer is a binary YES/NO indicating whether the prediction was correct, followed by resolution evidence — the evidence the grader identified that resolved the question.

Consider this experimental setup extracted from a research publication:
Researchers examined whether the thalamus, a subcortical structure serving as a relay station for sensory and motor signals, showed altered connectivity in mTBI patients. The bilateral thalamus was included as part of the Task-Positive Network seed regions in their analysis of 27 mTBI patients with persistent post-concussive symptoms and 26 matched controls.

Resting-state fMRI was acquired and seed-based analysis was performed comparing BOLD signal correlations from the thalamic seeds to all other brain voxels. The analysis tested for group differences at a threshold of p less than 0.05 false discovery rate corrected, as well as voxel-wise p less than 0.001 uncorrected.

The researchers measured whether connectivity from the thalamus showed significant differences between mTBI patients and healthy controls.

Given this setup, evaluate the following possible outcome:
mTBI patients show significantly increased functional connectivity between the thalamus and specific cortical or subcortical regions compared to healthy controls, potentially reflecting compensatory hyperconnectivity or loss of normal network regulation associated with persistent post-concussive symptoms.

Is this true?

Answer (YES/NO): NO